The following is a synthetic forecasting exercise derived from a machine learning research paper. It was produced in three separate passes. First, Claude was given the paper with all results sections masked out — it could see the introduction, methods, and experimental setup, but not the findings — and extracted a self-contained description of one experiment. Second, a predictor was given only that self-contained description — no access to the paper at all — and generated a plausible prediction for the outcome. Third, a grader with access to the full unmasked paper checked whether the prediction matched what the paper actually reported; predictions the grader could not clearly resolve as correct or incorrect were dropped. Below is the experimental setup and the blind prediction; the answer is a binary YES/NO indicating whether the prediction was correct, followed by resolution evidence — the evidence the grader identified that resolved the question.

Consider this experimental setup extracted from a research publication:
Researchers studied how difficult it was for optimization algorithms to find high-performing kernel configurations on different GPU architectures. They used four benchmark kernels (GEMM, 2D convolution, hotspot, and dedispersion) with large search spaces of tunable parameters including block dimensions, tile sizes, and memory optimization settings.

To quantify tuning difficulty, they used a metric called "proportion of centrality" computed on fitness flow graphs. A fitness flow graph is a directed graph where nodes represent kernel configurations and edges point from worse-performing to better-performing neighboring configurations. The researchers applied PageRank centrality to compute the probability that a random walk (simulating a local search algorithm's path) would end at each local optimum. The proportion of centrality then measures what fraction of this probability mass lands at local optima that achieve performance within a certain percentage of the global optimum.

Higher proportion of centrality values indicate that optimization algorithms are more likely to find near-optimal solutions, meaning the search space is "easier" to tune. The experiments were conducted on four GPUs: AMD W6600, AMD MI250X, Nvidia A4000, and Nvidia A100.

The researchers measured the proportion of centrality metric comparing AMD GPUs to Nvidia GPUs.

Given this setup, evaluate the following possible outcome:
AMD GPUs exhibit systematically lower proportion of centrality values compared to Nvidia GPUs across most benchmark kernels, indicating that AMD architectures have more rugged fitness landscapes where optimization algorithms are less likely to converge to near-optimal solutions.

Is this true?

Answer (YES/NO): YES